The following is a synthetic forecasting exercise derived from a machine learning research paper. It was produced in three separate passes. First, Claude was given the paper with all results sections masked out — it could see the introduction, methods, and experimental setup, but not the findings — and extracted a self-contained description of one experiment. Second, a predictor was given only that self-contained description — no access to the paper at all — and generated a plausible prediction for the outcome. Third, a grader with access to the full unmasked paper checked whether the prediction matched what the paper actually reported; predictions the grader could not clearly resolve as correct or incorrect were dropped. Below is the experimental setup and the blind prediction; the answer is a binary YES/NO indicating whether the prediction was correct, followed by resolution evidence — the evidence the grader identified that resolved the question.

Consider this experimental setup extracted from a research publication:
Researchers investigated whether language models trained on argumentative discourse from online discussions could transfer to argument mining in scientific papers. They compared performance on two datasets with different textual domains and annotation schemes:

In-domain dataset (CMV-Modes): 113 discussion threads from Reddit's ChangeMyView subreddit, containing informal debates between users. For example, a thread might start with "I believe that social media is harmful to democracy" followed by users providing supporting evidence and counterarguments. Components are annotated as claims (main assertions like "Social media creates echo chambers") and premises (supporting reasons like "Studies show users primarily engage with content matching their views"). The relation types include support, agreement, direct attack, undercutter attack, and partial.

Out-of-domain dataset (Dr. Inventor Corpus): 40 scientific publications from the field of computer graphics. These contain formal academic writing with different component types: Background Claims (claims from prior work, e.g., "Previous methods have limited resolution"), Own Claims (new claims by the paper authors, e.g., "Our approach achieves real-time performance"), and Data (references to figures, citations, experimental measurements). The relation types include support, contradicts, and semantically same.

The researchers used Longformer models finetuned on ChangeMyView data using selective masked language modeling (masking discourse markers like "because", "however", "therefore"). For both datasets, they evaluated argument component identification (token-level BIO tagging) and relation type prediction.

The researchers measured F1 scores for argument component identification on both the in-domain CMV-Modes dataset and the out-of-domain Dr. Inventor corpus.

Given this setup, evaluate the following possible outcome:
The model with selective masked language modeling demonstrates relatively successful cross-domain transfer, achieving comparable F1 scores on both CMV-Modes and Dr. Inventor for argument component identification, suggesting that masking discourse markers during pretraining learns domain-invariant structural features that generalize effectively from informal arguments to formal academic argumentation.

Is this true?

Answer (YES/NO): NO